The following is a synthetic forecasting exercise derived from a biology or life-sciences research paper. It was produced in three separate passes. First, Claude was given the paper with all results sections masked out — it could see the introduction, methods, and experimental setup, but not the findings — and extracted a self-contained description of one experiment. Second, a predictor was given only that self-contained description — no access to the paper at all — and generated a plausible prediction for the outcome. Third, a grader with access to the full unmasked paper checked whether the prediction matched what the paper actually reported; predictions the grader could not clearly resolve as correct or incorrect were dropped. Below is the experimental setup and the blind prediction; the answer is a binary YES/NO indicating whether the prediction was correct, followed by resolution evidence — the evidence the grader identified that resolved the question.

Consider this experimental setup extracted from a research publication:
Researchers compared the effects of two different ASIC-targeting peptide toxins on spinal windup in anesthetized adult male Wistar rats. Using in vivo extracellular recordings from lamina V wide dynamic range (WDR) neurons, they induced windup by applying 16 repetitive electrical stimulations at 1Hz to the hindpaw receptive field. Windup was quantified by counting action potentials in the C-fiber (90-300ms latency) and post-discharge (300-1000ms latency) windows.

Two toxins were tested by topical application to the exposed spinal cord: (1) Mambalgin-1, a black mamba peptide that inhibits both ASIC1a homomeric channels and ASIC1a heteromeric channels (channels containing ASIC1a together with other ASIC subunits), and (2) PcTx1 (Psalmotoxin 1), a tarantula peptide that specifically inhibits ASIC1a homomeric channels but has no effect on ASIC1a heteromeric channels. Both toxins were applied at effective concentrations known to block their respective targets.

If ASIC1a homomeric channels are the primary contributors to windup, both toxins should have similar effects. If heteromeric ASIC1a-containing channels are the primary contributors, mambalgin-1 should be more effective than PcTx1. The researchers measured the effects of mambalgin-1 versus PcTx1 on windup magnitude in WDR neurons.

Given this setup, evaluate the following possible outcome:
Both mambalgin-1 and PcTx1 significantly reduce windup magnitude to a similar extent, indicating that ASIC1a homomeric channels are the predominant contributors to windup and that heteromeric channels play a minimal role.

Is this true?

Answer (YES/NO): NO